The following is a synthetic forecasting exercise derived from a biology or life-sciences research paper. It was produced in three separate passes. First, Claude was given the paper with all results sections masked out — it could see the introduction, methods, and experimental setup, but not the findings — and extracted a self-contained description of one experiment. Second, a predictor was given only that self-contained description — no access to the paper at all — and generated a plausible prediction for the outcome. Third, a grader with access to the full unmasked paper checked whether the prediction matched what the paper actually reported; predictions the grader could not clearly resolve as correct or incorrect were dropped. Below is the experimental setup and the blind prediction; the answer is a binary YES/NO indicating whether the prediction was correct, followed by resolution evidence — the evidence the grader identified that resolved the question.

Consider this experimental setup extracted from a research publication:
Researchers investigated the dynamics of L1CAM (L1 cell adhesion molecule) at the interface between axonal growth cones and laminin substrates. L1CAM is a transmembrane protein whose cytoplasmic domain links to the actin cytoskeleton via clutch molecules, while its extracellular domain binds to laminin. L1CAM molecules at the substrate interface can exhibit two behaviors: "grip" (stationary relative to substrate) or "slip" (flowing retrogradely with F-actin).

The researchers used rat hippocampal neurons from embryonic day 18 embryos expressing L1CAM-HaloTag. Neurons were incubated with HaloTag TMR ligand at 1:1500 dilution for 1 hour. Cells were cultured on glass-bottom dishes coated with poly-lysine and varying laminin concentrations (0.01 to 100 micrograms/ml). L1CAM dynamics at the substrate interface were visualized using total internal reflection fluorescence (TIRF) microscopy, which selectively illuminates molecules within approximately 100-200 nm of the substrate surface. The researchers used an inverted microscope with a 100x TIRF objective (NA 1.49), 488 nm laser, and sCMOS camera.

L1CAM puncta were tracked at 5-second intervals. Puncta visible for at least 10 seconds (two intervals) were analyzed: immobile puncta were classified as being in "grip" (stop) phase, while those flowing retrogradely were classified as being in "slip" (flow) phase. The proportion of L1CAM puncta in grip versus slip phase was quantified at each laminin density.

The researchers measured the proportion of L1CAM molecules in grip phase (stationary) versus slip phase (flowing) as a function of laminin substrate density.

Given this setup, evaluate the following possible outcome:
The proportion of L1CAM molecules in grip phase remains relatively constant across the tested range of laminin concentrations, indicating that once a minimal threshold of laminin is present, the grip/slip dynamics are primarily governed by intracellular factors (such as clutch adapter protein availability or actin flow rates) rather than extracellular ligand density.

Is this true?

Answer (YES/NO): NO